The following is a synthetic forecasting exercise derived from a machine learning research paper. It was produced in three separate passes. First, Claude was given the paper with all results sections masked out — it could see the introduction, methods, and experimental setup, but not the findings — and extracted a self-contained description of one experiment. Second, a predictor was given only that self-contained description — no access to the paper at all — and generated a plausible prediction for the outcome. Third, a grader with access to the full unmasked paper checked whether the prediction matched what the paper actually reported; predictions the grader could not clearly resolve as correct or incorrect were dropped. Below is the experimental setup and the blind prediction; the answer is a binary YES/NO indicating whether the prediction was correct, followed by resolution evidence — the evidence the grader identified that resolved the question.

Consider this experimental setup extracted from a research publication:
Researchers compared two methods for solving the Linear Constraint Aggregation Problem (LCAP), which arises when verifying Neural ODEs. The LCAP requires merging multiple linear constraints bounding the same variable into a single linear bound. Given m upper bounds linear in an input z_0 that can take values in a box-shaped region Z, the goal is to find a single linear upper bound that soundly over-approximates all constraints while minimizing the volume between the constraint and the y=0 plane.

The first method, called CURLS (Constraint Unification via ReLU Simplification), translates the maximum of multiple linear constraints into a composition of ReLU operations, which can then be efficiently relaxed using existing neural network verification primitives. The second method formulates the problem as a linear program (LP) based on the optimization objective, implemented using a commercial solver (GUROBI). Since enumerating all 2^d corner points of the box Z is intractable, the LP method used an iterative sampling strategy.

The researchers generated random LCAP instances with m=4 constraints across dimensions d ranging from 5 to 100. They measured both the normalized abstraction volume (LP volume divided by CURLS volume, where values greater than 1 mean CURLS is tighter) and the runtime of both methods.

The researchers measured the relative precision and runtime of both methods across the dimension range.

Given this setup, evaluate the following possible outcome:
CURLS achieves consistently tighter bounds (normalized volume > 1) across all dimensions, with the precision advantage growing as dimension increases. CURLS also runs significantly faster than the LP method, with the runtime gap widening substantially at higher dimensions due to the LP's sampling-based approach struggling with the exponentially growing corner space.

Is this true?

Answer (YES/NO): NO